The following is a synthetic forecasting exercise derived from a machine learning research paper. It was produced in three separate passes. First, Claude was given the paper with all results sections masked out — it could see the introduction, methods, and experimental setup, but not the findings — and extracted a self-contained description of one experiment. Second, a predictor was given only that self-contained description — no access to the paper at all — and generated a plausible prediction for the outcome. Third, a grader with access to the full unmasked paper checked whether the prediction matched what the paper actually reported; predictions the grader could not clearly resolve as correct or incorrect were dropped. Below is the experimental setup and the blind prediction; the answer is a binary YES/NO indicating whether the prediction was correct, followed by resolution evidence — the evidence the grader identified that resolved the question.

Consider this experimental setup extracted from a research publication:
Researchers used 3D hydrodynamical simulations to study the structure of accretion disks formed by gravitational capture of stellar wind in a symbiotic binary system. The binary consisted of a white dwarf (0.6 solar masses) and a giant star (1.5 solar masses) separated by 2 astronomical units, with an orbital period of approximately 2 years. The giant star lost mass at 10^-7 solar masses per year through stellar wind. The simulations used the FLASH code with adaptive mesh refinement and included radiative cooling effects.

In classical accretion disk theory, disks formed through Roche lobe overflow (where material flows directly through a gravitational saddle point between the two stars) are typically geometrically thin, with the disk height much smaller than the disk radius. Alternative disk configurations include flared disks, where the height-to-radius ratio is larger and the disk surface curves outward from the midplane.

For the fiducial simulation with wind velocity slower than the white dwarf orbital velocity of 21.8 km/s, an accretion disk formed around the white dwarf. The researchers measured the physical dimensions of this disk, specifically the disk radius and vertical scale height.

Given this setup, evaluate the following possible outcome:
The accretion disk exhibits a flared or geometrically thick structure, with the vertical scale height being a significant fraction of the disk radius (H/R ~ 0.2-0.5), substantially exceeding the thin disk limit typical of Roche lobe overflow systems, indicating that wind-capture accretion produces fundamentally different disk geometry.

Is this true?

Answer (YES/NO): NO